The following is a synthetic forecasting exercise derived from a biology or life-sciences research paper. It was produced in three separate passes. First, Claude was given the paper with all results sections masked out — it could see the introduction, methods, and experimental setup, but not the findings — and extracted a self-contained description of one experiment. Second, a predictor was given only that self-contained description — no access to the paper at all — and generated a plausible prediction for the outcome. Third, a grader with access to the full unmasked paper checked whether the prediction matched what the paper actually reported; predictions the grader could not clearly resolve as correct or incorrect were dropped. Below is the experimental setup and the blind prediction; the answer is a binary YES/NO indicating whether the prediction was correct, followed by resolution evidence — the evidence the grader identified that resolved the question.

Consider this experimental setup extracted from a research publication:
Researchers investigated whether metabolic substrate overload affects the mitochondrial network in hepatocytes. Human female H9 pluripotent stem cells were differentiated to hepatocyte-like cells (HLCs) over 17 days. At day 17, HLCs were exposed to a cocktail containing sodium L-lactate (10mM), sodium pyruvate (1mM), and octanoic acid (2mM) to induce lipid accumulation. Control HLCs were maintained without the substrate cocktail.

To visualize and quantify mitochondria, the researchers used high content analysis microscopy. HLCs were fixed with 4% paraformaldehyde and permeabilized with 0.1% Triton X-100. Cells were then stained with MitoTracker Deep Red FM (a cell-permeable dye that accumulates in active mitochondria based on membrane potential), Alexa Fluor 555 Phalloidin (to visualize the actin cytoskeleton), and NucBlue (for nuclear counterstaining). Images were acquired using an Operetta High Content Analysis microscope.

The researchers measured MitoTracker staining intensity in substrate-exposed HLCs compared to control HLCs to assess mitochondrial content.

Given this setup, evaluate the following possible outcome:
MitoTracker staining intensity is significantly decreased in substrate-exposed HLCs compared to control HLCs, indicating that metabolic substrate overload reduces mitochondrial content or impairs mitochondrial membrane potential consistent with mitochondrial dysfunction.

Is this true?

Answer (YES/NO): NO